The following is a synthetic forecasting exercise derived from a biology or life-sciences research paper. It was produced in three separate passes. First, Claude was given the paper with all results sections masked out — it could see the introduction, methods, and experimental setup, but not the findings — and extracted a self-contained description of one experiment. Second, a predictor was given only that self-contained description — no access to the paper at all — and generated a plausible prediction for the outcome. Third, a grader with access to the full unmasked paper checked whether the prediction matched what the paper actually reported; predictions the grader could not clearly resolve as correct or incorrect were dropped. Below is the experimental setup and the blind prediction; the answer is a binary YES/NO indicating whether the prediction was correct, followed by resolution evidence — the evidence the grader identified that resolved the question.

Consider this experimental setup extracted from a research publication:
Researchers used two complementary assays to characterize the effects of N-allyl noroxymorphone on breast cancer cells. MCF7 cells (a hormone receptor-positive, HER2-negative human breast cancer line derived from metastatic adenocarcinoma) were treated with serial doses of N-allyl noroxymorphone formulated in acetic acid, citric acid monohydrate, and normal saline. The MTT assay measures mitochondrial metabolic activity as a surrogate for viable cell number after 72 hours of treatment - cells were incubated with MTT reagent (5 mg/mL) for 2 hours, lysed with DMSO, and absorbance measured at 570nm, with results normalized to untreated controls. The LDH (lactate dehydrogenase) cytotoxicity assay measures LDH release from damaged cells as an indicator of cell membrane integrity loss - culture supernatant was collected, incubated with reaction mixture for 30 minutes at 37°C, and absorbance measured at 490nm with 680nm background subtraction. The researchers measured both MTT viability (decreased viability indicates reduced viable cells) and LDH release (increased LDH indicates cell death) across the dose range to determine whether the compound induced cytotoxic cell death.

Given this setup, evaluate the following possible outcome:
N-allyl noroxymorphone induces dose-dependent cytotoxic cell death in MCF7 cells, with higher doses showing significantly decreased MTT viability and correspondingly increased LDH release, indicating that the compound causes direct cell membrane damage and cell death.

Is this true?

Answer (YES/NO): NO